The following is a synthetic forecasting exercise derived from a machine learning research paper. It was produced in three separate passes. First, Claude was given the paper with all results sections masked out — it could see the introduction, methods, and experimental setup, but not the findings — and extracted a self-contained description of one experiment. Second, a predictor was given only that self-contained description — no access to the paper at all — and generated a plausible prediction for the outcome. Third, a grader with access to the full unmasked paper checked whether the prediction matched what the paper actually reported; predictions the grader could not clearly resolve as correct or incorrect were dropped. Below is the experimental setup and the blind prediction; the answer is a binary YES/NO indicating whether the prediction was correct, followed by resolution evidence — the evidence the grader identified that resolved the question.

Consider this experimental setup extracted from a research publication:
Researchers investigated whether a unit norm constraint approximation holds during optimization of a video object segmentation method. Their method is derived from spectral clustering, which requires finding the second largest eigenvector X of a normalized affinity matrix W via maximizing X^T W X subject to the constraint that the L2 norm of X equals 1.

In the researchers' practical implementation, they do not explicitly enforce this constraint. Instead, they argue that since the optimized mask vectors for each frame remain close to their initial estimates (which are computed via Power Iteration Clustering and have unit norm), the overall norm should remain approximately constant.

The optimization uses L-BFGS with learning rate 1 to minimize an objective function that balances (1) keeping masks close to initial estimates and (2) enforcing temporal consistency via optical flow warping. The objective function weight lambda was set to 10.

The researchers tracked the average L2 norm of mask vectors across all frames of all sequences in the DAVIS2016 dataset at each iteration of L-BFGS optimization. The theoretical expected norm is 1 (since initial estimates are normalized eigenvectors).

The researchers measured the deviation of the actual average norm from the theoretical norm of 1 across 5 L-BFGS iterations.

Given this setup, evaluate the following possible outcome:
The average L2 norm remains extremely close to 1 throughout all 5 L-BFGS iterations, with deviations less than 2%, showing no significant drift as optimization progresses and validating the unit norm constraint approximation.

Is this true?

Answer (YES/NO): NO